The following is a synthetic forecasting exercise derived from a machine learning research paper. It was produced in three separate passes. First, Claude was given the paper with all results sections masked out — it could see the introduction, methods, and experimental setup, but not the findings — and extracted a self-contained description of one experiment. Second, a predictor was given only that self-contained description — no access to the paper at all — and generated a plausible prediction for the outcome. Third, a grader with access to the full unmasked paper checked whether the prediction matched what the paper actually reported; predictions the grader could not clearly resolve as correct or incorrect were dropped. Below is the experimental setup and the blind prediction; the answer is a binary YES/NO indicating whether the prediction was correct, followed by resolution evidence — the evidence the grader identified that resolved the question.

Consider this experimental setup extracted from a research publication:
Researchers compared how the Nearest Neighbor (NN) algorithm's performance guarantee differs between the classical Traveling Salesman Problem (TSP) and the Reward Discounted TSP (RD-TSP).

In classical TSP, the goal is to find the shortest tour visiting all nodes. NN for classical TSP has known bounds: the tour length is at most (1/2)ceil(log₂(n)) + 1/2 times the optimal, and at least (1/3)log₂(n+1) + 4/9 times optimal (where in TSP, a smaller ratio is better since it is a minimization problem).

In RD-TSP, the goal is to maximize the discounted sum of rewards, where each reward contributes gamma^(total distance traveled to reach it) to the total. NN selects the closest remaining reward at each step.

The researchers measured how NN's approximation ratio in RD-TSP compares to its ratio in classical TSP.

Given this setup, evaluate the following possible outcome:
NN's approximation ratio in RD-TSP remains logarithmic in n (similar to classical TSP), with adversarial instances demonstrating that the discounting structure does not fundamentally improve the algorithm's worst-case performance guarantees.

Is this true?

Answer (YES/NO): NO